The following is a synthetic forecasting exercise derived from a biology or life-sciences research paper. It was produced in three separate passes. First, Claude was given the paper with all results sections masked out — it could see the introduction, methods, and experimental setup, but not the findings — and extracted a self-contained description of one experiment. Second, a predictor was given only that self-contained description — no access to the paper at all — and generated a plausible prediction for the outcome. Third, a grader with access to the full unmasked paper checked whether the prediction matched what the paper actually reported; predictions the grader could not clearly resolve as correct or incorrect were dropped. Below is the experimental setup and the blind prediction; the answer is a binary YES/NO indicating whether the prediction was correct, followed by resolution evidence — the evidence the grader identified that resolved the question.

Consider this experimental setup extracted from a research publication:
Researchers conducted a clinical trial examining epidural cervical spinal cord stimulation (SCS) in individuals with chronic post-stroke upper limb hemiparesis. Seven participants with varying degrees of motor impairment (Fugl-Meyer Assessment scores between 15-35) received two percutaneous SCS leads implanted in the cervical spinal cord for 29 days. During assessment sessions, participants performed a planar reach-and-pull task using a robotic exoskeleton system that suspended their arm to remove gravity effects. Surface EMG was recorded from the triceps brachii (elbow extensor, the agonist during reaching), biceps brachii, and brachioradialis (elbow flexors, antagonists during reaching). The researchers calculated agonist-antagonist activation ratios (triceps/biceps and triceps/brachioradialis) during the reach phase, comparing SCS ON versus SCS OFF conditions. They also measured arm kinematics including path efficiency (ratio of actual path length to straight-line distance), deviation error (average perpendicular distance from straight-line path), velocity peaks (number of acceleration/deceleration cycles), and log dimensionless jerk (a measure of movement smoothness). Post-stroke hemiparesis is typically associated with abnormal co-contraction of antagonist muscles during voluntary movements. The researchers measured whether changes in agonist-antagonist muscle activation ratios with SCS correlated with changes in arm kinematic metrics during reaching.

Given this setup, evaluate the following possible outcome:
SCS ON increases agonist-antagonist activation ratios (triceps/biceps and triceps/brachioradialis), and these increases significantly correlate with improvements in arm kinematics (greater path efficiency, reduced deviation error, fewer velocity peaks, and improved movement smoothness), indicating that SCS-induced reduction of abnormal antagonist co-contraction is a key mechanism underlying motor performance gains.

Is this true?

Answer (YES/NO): NO